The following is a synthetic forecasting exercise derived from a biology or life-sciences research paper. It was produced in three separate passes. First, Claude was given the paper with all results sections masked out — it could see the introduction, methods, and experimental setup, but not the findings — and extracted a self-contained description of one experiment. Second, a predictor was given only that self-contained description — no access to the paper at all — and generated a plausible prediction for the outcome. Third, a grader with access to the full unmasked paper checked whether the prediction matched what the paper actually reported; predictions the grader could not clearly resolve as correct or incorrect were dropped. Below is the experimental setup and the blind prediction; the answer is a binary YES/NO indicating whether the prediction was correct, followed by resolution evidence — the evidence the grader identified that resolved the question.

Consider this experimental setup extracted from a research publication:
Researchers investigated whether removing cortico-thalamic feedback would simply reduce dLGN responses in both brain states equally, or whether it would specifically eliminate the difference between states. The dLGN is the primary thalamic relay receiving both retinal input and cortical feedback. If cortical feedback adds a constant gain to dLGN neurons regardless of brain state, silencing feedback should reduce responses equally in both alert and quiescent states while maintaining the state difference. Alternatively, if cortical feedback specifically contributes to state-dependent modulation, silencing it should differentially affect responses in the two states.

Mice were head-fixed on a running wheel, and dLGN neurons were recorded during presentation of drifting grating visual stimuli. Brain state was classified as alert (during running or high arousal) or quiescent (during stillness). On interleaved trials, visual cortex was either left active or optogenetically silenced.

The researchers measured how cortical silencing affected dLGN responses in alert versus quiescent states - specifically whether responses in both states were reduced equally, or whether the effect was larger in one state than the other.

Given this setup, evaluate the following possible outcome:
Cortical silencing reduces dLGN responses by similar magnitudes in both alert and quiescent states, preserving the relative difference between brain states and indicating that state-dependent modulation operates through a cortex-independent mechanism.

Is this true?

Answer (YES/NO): NO